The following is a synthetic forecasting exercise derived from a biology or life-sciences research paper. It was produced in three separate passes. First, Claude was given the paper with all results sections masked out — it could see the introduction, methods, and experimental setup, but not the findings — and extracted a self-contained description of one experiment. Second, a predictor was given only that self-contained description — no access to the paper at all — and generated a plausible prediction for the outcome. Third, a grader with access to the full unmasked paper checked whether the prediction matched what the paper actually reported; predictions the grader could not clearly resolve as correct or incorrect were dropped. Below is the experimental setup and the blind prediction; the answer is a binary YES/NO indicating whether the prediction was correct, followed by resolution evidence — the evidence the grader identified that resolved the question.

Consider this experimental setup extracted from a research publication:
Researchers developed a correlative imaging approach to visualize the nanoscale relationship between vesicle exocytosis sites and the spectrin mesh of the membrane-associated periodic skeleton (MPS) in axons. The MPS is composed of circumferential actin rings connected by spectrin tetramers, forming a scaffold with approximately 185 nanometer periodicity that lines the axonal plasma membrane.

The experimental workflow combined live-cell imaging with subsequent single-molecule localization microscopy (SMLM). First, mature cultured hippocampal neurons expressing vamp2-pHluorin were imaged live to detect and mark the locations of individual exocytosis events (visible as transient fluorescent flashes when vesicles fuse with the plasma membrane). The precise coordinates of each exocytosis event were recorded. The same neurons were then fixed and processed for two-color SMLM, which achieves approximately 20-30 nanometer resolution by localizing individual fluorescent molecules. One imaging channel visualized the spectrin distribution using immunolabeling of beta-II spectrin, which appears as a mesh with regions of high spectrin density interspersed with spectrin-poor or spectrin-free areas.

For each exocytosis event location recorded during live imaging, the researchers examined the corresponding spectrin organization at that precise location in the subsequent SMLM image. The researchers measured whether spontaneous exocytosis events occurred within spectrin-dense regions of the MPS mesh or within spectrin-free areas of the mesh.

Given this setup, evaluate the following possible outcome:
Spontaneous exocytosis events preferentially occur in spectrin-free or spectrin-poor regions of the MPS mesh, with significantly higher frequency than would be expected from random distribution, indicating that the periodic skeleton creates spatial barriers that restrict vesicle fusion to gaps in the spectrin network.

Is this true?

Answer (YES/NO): YES